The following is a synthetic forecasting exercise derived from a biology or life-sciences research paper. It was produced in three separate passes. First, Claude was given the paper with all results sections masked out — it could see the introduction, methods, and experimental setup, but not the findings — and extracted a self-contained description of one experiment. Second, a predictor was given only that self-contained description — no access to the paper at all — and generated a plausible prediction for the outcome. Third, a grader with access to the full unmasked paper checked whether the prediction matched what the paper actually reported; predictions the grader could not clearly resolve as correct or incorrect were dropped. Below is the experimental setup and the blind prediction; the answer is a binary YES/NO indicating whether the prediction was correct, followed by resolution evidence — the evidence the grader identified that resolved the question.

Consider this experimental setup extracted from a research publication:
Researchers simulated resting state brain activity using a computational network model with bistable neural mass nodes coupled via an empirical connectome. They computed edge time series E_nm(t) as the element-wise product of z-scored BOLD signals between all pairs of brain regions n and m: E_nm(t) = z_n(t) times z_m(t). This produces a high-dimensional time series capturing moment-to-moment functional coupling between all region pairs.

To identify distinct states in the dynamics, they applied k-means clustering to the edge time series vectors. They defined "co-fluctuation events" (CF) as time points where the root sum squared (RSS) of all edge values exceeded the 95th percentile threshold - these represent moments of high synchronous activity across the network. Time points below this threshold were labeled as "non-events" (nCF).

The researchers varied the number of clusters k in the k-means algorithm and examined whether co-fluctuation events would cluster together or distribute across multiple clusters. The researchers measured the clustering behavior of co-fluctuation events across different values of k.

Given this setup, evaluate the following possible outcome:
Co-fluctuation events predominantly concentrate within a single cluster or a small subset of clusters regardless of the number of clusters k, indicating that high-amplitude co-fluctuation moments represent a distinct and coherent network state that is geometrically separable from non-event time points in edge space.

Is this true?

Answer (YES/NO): NO